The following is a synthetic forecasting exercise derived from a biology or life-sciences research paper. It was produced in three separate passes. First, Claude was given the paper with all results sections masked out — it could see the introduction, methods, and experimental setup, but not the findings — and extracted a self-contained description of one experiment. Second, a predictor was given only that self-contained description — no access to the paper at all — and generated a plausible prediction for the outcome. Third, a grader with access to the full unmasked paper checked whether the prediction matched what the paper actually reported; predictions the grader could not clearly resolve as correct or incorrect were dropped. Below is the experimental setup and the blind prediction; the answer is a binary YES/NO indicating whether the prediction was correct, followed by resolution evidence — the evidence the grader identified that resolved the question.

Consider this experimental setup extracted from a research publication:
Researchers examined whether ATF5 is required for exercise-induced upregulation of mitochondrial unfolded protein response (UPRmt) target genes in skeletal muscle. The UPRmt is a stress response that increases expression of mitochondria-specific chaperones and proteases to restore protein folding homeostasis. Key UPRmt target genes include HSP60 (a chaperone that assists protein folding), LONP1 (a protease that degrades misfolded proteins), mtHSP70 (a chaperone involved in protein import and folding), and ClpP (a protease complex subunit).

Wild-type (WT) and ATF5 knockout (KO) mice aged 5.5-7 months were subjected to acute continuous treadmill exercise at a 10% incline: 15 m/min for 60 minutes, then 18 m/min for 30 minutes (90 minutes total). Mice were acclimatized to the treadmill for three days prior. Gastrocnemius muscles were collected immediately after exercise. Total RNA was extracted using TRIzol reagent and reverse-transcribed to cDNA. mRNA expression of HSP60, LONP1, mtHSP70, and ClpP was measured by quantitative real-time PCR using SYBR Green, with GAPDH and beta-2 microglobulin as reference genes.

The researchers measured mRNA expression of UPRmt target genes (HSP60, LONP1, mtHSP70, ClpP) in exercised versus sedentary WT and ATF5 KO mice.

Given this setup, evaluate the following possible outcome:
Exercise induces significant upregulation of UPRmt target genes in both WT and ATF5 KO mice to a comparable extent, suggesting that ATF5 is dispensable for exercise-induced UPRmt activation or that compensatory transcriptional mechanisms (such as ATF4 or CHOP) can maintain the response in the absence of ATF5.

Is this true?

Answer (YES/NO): NO